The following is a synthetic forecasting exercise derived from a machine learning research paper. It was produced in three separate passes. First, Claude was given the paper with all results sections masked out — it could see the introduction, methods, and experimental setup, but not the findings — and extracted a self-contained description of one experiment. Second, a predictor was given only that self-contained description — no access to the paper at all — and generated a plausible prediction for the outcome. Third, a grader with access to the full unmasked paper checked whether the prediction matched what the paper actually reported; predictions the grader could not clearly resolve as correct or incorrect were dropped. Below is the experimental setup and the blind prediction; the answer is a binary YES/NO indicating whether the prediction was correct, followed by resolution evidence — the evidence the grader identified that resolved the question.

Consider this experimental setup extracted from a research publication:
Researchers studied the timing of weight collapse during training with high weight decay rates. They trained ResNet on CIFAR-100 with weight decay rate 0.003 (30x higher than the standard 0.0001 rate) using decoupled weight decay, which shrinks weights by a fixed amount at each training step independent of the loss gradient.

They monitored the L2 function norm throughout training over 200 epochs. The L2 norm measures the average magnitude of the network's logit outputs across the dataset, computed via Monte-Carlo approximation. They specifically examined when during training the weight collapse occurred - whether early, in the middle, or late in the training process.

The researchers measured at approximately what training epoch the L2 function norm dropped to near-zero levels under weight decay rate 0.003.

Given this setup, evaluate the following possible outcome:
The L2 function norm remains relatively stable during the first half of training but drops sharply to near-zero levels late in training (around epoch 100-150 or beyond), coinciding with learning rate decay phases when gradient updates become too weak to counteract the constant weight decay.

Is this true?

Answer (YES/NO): NO